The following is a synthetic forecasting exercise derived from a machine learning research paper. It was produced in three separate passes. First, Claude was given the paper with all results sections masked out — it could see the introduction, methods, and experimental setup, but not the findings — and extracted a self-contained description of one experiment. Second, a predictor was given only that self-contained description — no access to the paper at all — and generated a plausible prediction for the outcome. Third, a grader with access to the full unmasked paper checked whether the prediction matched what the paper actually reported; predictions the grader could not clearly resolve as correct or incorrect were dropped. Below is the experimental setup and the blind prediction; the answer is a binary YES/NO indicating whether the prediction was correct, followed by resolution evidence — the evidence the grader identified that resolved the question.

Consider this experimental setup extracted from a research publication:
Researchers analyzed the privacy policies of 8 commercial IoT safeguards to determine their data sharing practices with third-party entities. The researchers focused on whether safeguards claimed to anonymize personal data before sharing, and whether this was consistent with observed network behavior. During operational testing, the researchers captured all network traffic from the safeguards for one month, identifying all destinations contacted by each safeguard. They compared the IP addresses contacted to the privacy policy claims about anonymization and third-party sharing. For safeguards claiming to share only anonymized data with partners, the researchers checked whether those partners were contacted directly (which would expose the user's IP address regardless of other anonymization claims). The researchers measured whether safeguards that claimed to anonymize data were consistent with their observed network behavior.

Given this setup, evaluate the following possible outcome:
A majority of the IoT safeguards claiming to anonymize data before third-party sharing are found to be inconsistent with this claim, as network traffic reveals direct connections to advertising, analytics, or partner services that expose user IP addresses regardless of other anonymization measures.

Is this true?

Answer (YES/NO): YES